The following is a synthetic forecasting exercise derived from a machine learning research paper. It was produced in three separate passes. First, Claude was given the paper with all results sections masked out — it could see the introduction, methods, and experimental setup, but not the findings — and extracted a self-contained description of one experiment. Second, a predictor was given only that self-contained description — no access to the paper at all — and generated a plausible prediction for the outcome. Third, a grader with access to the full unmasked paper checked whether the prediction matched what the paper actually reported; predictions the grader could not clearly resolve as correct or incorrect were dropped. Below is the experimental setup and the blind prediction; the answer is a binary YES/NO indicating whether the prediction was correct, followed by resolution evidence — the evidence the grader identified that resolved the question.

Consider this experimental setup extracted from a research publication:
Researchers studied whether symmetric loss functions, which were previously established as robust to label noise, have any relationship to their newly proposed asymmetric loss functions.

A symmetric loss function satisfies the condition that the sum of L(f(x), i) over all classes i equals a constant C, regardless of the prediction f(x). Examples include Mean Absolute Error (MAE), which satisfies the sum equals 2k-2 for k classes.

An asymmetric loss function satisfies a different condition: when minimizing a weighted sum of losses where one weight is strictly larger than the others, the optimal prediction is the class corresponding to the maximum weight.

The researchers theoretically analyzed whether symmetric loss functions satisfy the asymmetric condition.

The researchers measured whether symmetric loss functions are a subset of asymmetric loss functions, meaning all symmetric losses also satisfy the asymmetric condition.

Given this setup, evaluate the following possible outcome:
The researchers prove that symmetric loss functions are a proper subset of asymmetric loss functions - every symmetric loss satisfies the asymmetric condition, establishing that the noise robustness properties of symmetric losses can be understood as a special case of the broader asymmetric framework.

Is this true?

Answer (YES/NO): YES